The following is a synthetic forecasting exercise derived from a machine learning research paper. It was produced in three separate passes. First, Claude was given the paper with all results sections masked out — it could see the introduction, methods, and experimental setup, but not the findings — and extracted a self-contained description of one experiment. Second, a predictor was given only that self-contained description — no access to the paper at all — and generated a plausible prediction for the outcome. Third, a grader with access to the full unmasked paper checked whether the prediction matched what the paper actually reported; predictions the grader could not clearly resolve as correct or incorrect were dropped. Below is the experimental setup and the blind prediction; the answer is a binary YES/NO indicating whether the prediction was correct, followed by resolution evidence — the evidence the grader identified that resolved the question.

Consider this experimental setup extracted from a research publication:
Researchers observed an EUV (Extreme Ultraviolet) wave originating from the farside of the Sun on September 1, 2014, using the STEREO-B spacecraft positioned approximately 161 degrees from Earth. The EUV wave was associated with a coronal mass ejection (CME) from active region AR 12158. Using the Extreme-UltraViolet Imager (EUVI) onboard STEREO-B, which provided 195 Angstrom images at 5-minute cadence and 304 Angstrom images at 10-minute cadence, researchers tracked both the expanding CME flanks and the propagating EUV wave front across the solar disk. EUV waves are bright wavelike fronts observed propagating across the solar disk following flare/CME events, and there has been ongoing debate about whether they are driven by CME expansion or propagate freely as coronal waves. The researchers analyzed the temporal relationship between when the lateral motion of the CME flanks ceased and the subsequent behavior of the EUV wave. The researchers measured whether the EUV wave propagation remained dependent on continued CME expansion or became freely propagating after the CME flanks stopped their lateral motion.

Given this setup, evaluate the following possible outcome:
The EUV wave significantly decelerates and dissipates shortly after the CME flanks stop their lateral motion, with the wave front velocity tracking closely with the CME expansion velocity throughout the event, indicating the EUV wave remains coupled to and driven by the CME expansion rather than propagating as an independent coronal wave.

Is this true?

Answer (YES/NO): NO